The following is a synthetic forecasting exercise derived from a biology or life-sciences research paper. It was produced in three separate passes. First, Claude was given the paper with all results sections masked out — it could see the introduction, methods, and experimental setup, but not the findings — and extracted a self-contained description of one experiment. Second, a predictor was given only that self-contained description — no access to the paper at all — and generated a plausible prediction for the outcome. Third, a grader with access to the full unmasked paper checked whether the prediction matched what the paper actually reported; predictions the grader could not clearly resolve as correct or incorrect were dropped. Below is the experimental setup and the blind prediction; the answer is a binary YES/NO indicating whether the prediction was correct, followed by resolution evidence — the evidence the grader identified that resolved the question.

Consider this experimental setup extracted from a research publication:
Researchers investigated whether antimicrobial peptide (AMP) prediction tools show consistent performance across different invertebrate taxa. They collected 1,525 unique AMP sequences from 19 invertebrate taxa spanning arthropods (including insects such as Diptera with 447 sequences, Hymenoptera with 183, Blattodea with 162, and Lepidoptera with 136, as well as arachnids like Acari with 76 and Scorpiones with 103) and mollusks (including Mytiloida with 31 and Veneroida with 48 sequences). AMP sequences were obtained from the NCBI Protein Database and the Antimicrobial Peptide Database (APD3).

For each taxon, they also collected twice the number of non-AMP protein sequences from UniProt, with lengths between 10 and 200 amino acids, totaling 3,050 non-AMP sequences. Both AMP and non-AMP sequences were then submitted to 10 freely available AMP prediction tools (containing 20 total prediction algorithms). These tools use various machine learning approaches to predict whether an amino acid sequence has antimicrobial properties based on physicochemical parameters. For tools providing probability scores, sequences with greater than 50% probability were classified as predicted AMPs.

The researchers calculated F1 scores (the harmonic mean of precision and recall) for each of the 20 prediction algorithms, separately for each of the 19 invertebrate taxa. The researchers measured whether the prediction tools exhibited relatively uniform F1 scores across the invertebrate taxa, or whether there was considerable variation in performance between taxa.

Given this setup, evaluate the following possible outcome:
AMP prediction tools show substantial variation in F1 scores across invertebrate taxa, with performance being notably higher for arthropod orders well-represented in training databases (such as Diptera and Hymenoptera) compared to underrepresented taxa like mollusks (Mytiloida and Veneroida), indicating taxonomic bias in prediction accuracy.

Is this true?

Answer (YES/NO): NO